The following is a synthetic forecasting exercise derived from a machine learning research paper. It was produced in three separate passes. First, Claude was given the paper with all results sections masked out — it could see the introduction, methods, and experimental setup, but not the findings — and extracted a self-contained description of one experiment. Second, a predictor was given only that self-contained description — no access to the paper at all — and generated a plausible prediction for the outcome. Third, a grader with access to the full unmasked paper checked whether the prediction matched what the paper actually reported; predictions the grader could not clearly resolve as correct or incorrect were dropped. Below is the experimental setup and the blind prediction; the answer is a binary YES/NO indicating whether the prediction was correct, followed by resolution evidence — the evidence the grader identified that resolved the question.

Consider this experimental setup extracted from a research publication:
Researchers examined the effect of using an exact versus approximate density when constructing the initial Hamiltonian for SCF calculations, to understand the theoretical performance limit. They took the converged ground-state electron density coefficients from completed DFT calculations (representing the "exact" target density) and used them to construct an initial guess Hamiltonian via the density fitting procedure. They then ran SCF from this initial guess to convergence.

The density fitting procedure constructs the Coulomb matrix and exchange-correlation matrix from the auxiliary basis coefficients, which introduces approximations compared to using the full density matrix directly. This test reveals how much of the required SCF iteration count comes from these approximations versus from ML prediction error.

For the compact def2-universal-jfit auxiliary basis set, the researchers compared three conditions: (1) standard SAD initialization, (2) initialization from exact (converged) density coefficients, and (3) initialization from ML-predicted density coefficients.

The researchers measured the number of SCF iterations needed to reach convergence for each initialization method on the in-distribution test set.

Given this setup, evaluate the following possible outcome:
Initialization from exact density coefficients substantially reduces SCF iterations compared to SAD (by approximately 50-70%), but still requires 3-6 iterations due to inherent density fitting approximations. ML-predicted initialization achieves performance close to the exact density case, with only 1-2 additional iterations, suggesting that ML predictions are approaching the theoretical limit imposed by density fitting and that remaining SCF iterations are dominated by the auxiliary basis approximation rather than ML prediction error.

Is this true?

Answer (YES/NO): NO